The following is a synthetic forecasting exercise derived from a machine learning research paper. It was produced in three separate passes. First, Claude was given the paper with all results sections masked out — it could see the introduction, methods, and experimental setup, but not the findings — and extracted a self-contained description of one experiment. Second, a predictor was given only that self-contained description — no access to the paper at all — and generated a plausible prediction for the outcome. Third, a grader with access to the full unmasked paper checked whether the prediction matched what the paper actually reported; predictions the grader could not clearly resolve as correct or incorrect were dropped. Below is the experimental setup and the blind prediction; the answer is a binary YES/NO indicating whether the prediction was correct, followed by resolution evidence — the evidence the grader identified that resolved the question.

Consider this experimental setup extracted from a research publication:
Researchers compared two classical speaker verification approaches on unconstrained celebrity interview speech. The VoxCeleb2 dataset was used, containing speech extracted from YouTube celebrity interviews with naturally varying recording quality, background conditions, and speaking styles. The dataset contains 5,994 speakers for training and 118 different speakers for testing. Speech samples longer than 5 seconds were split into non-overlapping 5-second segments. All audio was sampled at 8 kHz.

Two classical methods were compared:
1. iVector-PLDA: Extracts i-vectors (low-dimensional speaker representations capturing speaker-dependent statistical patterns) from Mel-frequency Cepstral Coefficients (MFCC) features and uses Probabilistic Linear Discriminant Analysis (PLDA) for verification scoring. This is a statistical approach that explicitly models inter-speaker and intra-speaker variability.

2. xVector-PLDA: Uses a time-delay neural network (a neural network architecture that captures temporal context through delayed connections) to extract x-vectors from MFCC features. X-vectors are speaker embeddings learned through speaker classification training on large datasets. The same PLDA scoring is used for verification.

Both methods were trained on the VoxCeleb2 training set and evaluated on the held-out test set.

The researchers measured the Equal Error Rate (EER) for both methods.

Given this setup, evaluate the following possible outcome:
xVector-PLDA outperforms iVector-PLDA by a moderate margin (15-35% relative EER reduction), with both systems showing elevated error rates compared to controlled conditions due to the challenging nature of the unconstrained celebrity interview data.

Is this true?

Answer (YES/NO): NO